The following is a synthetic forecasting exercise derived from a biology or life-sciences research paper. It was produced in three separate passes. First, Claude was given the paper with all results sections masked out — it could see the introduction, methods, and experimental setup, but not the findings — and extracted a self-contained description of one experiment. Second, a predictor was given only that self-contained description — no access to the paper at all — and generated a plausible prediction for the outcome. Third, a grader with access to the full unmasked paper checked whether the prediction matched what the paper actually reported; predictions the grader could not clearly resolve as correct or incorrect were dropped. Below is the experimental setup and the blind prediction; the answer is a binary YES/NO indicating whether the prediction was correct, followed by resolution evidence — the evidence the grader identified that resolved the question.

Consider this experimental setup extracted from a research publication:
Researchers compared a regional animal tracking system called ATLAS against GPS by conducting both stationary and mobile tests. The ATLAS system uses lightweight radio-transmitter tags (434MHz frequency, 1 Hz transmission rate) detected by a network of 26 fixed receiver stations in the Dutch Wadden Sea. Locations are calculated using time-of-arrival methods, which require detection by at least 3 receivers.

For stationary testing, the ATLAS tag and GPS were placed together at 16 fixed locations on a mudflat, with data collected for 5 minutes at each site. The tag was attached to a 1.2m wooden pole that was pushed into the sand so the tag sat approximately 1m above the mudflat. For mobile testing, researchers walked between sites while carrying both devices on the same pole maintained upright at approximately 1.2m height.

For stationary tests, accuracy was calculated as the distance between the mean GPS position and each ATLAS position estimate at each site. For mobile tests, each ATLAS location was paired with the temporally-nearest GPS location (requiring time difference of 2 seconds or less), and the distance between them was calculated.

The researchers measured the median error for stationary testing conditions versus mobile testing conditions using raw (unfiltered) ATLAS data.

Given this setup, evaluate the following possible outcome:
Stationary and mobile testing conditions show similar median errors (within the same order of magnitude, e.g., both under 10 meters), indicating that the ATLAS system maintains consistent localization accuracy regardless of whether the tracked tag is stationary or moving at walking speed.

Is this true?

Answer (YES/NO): YES